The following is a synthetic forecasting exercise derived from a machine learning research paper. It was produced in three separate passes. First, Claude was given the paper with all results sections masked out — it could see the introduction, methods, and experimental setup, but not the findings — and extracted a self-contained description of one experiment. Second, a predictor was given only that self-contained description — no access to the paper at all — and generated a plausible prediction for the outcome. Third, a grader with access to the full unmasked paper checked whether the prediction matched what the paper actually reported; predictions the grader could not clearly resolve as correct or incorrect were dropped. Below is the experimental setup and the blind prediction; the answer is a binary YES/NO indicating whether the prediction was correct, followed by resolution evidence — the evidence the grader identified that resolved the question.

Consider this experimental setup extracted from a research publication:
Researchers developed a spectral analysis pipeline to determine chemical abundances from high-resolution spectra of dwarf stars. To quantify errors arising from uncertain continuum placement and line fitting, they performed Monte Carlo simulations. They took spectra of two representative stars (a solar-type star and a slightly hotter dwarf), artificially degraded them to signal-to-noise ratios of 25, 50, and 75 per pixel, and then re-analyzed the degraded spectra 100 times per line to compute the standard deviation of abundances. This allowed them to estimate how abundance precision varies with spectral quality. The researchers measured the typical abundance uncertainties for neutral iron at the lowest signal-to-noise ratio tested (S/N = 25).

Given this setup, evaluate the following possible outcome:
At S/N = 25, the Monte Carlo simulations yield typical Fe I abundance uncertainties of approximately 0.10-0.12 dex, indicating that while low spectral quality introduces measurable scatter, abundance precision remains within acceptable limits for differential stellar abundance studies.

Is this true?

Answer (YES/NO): NO